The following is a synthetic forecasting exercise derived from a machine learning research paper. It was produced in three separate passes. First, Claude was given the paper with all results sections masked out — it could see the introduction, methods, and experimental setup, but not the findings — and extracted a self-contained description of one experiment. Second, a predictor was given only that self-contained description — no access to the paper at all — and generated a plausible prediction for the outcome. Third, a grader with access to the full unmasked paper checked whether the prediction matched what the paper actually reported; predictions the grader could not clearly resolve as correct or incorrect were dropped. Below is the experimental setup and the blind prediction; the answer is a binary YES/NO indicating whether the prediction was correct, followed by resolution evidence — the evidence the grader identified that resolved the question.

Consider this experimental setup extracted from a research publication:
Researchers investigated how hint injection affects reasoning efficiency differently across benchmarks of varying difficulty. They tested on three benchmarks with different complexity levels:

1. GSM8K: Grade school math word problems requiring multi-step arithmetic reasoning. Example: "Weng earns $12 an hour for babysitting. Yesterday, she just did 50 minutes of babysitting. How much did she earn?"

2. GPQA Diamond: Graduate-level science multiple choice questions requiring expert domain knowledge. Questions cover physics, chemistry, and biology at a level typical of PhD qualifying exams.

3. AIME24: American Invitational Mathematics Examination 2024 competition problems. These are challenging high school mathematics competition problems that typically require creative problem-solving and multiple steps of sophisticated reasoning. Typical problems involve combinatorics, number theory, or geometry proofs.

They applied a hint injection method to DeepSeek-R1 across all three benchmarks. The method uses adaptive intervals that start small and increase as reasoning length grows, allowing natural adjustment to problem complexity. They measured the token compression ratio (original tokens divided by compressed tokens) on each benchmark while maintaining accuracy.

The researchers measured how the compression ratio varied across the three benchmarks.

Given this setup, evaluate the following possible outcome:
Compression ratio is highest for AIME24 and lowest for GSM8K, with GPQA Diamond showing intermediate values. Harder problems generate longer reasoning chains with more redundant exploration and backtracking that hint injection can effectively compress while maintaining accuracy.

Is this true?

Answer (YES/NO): NO